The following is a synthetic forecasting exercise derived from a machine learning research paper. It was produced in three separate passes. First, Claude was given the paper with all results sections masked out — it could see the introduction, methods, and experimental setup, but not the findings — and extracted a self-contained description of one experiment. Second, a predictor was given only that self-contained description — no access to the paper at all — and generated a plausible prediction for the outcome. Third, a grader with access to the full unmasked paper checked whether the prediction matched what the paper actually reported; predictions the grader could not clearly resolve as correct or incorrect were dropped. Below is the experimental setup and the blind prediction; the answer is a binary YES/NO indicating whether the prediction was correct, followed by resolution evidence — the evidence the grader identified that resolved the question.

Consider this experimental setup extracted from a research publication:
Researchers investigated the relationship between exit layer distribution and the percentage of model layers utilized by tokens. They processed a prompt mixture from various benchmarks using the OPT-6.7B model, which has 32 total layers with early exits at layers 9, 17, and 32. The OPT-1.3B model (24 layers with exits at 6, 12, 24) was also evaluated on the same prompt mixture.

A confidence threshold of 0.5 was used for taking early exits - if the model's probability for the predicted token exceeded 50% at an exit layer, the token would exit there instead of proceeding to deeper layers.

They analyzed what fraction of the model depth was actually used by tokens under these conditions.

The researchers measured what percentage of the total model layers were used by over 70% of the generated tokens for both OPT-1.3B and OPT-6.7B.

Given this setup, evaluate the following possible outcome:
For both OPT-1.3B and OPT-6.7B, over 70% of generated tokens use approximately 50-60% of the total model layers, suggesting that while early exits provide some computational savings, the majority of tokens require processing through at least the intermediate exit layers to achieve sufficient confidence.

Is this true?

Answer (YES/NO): NO